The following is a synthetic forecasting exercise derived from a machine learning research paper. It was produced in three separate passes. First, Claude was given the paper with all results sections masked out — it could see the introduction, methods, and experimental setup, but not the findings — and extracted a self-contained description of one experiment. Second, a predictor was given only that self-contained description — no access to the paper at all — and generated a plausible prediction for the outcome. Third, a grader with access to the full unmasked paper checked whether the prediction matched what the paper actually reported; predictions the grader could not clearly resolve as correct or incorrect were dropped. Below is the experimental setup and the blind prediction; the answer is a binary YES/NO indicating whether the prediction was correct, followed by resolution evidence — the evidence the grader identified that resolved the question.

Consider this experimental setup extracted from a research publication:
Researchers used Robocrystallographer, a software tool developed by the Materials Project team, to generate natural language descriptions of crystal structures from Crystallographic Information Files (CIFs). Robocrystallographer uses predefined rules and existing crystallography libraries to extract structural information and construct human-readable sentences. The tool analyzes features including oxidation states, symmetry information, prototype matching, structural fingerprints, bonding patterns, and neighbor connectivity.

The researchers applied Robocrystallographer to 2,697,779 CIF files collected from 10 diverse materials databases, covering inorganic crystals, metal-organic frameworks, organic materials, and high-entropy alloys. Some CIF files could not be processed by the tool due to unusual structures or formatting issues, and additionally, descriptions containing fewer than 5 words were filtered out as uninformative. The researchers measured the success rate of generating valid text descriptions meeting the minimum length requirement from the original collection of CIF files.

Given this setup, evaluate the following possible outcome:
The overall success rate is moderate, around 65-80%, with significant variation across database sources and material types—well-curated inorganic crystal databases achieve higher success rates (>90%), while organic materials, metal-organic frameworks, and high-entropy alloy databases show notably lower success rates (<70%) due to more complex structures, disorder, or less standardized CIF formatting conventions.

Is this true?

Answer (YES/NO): NO